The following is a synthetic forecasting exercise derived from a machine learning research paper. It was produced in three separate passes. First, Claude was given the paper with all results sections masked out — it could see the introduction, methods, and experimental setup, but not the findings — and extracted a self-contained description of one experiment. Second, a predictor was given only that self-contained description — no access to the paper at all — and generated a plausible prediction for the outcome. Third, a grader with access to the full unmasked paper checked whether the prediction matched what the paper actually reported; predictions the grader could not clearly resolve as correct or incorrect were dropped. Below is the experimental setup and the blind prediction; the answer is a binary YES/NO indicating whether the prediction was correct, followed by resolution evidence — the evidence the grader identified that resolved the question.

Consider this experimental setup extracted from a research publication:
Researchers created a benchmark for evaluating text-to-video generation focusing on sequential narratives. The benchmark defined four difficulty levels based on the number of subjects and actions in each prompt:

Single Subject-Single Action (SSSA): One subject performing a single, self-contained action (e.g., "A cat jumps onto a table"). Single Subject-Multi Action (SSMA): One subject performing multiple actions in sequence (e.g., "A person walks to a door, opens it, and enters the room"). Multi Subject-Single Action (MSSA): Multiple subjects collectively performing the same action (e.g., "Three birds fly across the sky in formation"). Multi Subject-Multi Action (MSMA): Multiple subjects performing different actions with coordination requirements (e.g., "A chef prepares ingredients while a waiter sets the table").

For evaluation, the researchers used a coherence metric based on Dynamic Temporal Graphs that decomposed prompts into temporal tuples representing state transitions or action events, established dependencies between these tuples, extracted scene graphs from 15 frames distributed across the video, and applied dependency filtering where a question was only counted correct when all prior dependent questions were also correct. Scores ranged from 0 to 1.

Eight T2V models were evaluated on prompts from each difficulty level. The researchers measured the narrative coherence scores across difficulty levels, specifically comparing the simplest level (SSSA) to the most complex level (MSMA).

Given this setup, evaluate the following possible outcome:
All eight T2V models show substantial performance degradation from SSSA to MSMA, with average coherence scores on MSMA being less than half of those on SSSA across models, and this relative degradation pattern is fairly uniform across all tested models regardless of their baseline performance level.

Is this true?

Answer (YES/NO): NO